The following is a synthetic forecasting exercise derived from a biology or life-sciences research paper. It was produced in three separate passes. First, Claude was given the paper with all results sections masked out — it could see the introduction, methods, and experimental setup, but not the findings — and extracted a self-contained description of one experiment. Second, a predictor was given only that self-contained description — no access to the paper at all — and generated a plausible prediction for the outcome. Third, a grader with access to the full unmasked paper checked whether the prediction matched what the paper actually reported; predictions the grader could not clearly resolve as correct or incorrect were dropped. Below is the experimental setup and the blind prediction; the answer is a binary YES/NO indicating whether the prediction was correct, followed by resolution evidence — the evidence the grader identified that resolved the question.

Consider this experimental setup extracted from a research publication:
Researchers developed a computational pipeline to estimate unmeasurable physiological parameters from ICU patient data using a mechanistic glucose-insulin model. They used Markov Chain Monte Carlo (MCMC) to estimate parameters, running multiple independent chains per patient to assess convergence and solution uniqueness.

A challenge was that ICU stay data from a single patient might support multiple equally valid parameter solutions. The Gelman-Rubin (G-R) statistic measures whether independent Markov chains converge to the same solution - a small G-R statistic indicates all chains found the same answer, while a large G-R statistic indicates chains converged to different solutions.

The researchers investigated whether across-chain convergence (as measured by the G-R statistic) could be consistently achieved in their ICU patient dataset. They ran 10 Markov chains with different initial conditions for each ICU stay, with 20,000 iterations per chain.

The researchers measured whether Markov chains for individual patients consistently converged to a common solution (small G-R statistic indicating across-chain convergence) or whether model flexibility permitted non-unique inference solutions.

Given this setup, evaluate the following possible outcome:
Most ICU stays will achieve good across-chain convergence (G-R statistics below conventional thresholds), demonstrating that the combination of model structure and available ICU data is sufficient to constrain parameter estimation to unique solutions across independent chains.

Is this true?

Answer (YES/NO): NO